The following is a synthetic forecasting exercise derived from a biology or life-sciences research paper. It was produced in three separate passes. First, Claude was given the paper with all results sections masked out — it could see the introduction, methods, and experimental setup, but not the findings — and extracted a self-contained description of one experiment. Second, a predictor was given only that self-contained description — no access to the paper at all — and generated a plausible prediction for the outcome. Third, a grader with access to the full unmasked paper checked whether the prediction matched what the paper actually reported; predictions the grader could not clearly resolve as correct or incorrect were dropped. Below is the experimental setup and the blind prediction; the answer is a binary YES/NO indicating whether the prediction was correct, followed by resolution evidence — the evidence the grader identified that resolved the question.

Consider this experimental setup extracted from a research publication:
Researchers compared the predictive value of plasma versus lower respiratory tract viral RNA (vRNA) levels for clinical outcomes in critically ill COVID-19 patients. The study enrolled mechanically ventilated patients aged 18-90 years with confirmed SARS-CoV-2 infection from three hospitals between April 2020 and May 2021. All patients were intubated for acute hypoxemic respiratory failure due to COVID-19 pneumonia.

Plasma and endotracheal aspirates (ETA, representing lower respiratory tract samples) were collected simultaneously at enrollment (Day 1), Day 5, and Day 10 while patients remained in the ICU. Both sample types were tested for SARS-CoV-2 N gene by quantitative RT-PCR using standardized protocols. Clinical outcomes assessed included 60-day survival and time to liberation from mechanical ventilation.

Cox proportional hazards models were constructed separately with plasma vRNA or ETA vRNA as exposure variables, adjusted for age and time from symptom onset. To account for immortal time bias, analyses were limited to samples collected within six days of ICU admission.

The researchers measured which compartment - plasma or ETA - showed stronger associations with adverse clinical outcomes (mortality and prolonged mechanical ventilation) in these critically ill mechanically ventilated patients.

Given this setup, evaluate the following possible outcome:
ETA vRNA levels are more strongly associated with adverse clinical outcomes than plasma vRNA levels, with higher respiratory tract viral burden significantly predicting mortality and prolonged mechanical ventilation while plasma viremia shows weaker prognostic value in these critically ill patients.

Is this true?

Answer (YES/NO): YES